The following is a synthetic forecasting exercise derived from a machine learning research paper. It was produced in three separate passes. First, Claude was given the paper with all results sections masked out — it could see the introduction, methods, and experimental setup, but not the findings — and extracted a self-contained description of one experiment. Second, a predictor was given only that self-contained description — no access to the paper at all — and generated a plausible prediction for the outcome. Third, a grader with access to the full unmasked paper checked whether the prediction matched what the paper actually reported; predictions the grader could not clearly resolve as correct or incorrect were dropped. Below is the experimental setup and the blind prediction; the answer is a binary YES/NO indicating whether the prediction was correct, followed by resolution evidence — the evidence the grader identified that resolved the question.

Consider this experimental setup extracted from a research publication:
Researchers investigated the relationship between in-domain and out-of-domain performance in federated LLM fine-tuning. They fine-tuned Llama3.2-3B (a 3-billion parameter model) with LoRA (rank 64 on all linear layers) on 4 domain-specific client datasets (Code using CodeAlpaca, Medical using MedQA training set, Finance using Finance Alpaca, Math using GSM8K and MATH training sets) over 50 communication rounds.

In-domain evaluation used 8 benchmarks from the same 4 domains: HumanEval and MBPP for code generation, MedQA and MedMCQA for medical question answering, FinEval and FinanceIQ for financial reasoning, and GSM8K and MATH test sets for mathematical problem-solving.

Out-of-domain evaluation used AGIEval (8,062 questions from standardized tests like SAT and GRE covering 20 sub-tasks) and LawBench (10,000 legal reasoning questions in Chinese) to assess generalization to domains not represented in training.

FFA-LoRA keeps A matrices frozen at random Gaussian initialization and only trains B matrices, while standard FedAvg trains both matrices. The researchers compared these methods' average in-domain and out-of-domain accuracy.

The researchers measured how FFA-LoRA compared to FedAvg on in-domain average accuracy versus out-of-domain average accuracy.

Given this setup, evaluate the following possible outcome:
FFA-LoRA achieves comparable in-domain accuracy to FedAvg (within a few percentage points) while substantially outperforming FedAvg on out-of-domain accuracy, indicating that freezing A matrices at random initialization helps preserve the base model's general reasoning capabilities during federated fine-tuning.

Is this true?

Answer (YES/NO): NO